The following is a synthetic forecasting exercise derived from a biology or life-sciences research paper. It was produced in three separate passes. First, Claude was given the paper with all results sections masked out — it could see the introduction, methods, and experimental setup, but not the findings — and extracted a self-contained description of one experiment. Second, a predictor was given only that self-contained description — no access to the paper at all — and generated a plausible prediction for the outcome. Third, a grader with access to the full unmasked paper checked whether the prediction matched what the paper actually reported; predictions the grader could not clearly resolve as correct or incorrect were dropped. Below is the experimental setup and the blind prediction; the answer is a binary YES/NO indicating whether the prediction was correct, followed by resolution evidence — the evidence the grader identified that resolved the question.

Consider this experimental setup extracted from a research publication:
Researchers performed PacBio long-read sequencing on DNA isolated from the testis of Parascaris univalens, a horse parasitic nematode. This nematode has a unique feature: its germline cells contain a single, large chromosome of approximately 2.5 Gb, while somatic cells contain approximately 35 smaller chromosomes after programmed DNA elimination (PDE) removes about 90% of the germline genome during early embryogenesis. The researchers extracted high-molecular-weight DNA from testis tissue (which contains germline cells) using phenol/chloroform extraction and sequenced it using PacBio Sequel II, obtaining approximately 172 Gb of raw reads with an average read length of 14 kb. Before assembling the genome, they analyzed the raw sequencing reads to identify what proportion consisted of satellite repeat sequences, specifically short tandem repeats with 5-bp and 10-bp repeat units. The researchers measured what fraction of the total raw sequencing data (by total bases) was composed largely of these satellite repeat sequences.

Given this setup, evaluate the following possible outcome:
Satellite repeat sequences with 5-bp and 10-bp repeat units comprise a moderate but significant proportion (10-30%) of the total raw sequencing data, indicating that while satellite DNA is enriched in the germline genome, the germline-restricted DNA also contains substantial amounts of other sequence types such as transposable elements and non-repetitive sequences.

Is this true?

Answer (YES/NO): NO